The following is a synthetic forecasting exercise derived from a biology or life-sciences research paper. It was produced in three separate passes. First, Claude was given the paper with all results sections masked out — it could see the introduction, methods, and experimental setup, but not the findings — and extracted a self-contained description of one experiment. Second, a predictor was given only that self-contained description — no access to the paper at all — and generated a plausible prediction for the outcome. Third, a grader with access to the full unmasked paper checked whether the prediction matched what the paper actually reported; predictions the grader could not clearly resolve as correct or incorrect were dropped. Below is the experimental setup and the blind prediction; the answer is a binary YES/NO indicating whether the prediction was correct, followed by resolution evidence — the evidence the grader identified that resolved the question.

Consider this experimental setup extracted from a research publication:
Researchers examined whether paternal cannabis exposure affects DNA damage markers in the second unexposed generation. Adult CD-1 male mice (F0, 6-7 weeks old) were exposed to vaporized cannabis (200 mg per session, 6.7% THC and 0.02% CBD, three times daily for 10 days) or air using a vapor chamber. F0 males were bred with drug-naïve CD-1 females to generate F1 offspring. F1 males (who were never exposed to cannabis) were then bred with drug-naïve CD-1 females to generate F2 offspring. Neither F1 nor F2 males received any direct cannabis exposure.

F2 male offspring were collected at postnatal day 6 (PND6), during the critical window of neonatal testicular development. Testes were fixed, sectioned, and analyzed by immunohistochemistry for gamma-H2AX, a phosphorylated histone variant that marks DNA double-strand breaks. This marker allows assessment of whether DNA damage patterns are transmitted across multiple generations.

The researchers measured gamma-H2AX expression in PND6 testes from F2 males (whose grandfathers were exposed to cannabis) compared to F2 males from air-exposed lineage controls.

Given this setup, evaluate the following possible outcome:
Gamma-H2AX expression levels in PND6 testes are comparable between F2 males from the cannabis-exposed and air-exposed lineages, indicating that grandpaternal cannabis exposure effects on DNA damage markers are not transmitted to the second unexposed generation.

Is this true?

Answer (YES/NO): YES